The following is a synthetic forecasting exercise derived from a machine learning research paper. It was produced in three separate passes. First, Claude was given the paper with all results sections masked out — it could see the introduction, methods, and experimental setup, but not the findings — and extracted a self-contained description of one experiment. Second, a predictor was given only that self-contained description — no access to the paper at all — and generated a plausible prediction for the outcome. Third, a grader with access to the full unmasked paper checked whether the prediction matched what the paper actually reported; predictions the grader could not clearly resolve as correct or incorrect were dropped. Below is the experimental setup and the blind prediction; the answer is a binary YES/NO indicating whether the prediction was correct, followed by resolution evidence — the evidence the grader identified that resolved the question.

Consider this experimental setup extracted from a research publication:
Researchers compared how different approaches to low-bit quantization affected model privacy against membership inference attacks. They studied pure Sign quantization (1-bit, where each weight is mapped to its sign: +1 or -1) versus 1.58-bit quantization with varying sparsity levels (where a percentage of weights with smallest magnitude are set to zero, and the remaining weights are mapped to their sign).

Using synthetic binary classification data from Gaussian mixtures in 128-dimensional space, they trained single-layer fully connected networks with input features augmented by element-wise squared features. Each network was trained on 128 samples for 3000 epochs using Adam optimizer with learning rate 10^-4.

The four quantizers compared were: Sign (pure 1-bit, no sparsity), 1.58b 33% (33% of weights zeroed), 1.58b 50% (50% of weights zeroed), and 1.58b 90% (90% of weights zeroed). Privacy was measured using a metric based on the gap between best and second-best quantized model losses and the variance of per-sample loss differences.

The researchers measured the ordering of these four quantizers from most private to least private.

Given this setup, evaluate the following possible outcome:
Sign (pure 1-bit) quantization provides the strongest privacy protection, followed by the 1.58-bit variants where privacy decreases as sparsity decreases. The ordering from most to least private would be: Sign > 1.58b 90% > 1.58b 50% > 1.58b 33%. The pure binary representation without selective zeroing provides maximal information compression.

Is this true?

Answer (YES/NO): NO